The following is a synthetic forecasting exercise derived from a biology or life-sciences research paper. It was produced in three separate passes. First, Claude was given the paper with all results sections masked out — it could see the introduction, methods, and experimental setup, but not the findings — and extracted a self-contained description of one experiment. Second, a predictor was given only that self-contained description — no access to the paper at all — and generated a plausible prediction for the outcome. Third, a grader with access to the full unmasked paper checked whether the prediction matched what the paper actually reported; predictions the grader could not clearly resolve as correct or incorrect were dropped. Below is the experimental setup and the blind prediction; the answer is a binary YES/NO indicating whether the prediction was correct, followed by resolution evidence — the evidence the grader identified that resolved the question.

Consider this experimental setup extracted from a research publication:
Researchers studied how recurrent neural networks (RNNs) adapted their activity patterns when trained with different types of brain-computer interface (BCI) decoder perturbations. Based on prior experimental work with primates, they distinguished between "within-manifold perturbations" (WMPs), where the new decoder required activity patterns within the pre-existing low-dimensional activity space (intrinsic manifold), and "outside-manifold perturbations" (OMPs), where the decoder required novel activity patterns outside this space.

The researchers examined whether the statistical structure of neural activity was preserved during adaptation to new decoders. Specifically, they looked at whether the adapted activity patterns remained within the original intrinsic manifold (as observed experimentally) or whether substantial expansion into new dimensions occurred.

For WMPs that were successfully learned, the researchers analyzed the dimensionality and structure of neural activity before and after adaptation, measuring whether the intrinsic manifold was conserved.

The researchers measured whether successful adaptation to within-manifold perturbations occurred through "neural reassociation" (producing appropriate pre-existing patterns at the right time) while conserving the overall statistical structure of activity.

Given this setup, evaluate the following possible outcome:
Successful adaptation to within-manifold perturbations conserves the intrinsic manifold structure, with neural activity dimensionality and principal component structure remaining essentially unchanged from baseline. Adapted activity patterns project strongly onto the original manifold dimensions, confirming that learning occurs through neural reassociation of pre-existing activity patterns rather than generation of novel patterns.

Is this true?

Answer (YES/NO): YES